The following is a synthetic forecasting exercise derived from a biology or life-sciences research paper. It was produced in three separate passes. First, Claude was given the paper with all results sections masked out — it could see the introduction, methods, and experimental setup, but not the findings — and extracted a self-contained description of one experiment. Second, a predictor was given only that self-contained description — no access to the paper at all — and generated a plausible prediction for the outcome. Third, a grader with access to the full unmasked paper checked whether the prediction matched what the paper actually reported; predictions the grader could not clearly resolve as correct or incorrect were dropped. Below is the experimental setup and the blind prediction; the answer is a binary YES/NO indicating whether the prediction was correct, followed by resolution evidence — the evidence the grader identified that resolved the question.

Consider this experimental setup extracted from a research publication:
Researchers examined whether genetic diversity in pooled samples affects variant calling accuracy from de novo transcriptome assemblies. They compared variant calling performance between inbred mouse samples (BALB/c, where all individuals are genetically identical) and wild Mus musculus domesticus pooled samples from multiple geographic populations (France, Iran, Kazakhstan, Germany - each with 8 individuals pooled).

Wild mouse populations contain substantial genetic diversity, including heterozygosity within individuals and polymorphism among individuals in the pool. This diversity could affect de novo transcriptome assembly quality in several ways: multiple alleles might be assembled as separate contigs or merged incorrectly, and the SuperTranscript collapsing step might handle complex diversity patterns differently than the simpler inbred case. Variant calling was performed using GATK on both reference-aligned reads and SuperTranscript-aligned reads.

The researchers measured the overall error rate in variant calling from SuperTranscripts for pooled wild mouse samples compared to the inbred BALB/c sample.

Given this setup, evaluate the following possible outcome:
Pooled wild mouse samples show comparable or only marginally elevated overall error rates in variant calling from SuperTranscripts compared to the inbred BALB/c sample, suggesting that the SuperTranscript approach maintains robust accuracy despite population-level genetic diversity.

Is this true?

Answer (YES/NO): NO